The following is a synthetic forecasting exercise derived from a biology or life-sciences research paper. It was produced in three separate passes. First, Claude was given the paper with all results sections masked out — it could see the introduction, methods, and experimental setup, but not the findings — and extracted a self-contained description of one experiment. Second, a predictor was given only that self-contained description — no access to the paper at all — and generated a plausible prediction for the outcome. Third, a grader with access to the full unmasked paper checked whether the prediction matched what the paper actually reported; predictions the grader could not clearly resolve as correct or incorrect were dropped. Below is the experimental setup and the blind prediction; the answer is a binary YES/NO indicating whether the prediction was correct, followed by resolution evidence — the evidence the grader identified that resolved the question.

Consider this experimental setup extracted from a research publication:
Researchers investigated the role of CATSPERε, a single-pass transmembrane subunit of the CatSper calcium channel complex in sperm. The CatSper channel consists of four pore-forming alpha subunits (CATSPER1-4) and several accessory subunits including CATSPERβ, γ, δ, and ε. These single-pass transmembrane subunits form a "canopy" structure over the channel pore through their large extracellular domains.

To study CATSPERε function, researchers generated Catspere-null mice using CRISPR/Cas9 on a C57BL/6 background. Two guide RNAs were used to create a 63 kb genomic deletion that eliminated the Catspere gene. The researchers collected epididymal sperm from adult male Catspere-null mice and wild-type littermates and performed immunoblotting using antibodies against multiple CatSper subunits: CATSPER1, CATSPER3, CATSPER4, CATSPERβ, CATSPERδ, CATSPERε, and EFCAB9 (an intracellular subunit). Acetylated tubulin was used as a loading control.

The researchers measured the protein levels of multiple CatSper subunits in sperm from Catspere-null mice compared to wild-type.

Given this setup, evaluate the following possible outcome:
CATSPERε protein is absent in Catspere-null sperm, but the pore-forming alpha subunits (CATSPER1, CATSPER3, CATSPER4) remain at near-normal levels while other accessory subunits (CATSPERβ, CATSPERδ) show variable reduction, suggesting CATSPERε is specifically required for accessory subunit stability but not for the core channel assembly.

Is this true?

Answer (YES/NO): NO